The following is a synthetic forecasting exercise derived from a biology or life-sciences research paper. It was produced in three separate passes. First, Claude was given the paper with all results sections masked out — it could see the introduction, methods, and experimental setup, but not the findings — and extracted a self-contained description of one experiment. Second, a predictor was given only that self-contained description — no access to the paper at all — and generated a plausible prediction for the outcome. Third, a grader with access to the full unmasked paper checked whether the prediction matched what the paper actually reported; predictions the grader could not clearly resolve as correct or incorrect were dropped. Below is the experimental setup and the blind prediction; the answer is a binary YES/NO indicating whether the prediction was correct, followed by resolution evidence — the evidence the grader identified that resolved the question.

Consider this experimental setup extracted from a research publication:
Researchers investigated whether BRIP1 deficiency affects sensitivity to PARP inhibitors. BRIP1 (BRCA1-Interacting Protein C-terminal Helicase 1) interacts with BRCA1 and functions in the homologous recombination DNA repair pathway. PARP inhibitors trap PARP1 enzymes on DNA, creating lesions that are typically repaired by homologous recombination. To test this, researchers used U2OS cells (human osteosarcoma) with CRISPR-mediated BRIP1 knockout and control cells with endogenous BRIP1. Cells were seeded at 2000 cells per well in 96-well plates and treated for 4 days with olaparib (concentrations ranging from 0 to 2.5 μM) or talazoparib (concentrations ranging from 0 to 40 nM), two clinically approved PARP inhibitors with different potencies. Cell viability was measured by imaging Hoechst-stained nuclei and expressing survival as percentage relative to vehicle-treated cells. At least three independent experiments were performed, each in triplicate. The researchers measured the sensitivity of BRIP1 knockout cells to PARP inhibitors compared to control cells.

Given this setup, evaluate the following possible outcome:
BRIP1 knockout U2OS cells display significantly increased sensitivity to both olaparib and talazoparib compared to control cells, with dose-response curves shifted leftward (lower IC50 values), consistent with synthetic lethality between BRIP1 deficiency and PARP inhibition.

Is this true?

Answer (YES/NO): NO